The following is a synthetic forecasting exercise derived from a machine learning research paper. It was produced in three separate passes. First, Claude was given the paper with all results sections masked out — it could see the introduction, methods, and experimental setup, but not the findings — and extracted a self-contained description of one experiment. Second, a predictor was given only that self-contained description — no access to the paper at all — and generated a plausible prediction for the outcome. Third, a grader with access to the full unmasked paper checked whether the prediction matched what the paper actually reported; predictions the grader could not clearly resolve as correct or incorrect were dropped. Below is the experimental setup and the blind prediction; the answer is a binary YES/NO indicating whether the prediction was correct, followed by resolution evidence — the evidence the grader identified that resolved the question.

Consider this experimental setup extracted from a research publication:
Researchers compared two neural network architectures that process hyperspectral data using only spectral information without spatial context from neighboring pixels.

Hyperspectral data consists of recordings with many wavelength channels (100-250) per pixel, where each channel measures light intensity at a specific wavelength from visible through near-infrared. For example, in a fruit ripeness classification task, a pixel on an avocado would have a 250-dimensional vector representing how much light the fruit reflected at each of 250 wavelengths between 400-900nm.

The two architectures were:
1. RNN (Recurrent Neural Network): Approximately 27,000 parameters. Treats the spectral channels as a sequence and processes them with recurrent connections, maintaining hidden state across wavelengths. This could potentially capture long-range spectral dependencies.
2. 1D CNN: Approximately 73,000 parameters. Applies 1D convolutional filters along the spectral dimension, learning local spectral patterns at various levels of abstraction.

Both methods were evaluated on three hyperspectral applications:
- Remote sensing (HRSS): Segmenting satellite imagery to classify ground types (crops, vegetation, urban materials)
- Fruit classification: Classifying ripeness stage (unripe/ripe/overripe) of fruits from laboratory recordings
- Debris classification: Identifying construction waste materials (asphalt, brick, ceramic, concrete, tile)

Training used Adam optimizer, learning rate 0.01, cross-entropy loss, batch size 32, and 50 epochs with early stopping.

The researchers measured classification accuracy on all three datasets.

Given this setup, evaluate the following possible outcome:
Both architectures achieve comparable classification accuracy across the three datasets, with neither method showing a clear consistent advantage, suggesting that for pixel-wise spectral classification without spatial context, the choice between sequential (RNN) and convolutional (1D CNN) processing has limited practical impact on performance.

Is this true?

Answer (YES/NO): NO